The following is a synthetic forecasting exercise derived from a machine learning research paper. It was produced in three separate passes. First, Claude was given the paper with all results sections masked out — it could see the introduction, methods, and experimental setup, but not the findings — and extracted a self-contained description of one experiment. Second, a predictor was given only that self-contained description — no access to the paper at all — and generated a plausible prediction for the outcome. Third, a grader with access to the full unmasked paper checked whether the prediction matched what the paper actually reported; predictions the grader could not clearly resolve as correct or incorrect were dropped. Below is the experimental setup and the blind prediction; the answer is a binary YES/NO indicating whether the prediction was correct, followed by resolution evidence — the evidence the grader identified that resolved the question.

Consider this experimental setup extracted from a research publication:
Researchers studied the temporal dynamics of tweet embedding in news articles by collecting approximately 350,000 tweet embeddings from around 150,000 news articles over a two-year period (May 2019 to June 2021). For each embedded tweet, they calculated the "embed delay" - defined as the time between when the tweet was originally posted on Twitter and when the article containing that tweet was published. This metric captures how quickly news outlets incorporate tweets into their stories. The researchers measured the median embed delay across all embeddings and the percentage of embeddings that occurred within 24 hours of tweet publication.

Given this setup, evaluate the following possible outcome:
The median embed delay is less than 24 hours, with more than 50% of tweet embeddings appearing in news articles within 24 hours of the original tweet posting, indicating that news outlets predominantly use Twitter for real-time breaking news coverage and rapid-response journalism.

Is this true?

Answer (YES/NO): YES